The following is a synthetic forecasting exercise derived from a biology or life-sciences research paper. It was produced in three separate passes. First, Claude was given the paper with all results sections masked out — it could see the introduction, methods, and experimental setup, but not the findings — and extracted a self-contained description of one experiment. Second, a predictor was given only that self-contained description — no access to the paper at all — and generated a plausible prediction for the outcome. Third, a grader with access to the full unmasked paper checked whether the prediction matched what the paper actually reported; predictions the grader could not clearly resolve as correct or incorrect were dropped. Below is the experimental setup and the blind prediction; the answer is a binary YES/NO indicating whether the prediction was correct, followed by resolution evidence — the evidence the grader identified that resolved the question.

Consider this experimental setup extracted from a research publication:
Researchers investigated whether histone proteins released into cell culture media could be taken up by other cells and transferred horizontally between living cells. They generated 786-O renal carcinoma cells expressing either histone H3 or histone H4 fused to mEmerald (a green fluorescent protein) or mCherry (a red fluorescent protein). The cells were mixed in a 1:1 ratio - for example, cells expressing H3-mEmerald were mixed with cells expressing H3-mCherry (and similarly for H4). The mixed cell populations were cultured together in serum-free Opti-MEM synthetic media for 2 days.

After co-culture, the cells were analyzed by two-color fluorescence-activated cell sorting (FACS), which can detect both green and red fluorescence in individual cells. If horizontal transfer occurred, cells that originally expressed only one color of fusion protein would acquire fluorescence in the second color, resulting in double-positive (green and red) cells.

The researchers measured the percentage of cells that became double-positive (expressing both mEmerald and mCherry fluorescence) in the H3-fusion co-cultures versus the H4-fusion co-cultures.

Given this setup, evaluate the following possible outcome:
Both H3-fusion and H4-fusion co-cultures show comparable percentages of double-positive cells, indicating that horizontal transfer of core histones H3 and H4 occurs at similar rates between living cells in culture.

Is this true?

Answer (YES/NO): NO